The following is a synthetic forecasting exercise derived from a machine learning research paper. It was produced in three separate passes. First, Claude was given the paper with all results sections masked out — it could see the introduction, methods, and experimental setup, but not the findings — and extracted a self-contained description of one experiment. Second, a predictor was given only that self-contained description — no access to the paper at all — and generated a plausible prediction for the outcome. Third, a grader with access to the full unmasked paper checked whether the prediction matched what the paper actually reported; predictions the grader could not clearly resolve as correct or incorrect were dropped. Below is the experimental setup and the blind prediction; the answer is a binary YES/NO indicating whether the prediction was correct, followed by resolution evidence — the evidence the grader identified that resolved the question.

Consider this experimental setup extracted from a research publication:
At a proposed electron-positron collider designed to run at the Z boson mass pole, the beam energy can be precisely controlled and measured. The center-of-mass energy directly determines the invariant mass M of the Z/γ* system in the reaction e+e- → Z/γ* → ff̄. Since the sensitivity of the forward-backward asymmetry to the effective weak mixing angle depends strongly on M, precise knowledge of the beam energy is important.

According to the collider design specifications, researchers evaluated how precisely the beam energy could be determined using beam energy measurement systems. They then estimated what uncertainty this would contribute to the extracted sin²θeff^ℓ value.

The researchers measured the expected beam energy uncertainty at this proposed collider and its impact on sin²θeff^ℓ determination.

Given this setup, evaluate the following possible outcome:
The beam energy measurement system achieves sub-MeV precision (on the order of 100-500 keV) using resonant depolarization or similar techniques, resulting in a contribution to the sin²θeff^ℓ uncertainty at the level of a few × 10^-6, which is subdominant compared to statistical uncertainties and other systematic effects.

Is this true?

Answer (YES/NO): YES